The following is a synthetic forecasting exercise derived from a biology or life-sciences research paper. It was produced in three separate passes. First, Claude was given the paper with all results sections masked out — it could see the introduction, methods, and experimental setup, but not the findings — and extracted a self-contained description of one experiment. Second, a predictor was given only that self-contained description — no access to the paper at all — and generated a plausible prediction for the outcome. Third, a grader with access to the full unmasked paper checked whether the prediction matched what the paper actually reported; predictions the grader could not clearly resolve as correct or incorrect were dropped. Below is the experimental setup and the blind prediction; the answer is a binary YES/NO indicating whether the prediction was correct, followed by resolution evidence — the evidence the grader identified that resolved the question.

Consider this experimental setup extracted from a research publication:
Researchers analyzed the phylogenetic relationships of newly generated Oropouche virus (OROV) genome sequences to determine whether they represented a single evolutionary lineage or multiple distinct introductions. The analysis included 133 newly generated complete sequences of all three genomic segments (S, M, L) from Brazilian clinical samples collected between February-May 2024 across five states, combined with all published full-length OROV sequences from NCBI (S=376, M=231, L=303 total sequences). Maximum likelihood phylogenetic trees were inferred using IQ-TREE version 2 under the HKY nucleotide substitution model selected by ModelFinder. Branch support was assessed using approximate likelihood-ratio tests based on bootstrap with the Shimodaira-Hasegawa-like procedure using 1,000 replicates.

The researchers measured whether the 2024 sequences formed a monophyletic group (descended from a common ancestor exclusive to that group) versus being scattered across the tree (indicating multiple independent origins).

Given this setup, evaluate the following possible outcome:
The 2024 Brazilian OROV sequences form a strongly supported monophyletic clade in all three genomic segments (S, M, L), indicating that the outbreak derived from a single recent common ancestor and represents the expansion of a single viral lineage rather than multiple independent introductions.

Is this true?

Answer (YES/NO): YES